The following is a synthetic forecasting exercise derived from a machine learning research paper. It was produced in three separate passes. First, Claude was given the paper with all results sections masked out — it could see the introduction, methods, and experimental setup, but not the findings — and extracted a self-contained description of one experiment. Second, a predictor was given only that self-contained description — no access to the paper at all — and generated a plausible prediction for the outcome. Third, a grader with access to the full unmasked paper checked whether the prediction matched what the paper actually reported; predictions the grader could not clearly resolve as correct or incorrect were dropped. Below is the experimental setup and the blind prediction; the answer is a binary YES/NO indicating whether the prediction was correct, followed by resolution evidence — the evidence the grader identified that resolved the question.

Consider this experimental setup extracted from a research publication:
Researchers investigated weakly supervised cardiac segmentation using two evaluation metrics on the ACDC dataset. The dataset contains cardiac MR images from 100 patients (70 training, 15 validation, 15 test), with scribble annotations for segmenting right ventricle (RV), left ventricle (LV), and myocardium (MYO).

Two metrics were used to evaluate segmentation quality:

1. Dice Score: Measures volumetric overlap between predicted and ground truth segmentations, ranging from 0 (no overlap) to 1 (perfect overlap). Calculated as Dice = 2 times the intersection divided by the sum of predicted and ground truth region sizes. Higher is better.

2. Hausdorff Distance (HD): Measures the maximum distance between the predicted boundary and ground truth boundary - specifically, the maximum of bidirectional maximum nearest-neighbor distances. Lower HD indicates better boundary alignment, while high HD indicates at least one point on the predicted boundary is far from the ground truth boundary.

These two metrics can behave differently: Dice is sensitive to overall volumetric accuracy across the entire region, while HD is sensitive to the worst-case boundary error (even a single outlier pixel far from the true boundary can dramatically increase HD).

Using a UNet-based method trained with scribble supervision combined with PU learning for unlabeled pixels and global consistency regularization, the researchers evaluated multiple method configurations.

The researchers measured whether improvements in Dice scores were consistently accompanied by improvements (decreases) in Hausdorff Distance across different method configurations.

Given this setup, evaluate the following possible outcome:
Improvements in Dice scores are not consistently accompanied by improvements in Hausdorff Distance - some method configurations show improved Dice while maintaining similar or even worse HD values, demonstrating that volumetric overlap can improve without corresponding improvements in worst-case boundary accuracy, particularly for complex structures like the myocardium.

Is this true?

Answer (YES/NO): NO